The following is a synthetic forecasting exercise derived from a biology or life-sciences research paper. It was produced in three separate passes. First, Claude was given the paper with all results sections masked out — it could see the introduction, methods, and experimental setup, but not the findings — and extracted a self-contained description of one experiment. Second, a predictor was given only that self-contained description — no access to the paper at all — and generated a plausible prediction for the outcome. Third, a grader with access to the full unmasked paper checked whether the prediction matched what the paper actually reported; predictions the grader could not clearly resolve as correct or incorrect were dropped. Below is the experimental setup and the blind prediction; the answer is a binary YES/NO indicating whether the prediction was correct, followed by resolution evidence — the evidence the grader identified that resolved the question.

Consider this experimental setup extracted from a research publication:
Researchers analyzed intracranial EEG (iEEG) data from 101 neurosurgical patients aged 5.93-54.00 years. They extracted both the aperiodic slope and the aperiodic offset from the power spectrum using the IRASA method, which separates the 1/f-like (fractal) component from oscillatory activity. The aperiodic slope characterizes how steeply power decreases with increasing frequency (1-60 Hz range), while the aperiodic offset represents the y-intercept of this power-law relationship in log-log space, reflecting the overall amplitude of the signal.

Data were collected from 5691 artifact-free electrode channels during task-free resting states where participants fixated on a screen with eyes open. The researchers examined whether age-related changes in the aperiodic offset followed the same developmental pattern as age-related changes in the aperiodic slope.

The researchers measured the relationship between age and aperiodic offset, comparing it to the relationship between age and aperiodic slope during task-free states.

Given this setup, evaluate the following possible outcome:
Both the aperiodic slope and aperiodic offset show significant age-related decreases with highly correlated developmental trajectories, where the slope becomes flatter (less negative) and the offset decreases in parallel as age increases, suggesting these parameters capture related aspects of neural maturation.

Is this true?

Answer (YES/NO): NO